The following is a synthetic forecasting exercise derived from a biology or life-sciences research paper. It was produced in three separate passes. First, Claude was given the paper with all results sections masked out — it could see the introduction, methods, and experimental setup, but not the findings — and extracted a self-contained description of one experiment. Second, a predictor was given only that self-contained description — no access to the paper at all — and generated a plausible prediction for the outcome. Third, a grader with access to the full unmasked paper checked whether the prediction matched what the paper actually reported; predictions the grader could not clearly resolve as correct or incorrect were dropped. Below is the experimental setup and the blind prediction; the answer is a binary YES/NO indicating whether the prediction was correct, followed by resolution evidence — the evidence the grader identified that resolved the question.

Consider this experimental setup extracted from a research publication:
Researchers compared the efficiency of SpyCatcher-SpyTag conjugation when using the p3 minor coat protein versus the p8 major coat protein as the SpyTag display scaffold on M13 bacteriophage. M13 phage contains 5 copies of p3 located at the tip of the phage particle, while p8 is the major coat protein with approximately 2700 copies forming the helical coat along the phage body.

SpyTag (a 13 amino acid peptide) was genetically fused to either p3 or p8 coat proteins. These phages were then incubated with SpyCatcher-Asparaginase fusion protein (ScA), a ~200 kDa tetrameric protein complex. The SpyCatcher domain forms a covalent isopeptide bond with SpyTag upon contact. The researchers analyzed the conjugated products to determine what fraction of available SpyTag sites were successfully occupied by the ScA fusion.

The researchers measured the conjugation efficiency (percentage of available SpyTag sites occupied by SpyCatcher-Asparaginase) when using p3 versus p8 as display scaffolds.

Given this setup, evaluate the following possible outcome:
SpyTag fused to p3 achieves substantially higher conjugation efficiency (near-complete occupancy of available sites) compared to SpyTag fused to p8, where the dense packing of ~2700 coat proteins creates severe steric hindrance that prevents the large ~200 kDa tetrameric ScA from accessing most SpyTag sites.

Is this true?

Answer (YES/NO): NO